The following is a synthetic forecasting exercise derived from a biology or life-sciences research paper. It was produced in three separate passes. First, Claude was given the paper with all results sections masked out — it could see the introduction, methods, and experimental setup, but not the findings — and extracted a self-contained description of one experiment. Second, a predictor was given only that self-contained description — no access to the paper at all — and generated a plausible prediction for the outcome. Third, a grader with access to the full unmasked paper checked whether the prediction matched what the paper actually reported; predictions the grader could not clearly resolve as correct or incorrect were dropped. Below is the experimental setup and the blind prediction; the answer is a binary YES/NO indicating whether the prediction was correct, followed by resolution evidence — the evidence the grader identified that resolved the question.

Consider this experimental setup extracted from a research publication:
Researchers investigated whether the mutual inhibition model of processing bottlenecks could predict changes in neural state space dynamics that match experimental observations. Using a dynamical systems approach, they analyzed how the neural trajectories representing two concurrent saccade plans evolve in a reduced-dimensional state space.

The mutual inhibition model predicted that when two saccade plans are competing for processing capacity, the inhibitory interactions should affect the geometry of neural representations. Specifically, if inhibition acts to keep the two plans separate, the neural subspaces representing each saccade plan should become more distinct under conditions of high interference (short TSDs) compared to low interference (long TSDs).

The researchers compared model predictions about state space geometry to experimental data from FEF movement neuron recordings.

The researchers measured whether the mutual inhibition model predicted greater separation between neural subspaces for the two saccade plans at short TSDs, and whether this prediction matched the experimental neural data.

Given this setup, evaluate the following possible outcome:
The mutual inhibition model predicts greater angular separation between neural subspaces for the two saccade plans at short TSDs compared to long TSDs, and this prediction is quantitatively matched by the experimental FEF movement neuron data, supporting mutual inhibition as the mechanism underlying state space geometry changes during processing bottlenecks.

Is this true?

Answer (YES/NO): YES